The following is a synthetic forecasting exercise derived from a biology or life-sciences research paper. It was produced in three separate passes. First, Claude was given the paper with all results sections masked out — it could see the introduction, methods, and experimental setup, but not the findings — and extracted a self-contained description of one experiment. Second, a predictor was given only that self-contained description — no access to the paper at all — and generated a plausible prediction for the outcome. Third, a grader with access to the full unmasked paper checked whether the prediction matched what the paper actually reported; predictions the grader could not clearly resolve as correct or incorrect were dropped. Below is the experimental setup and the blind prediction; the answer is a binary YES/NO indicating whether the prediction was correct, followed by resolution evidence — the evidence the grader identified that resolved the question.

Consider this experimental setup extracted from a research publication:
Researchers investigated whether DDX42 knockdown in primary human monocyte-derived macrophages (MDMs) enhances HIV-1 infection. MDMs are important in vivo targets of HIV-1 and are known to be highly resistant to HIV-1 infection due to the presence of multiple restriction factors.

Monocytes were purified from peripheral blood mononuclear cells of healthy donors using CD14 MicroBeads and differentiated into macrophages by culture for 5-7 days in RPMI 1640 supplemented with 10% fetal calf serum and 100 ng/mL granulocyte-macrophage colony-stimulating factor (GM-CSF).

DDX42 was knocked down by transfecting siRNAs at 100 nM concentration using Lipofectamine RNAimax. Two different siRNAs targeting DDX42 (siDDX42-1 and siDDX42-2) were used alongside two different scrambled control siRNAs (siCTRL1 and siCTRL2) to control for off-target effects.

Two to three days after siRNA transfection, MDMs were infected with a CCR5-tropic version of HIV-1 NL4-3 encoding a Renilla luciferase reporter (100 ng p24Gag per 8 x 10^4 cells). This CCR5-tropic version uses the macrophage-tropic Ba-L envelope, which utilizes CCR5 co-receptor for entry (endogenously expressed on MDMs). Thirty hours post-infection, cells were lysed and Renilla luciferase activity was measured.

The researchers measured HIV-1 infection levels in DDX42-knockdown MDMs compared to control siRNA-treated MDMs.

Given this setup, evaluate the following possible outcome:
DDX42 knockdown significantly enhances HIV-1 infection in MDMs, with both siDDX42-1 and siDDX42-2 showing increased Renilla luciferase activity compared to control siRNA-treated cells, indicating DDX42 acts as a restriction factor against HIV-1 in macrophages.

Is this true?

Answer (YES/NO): YES